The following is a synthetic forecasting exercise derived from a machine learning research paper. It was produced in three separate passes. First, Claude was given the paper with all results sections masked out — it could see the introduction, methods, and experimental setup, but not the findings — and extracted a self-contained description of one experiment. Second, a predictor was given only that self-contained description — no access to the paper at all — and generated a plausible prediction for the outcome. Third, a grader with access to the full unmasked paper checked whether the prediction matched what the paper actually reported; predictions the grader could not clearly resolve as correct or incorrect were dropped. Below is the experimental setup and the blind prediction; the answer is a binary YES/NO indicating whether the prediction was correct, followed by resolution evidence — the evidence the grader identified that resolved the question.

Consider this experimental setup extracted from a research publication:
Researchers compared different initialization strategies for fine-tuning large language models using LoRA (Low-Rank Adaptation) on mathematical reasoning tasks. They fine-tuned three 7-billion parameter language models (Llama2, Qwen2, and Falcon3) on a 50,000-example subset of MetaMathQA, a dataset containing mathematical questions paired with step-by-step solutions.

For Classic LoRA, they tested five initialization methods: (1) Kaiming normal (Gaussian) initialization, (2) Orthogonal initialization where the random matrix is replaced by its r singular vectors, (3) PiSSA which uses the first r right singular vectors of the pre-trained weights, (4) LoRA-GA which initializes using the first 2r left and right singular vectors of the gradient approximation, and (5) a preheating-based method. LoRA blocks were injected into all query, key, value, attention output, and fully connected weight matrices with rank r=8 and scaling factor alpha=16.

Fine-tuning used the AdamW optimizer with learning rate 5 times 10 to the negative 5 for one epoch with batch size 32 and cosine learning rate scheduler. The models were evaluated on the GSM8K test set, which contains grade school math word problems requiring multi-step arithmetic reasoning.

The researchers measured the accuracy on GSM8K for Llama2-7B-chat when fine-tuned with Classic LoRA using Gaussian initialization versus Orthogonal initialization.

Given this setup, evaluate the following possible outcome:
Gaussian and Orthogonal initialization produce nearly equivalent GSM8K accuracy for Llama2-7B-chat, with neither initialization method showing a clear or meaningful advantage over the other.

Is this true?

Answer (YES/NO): YES